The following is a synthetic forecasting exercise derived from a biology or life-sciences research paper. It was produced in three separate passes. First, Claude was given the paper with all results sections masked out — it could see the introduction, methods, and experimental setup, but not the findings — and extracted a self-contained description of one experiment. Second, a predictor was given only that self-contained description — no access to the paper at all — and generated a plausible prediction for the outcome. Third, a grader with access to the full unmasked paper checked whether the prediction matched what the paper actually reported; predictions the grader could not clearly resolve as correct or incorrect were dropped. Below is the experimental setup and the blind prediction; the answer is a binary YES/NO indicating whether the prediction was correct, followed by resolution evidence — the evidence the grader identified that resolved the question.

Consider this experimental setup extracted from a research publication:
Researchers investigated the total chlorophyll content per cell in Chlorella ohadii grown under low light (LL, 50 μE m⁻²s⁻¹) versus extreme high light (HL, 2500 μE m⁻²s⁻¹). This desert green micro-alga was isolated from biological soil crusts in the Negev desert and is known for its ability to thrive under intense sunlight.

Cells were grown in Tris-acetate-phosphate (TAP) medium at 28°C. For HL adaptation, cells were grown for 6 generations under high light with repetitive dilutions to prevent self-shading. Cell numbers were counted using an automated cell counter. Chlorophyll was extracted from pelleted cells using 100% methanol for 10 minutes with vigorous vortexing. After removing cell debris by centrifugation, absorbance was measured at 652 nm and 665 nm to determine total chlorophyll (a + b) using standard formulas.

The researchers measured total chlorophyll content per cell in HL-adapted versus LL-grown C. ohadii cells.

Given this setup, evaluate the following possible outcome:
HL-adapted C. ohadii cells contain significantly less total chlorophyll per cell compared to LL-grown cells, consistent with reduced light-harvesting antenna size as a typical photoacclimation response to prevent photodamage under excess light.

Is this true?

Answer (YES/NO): YES